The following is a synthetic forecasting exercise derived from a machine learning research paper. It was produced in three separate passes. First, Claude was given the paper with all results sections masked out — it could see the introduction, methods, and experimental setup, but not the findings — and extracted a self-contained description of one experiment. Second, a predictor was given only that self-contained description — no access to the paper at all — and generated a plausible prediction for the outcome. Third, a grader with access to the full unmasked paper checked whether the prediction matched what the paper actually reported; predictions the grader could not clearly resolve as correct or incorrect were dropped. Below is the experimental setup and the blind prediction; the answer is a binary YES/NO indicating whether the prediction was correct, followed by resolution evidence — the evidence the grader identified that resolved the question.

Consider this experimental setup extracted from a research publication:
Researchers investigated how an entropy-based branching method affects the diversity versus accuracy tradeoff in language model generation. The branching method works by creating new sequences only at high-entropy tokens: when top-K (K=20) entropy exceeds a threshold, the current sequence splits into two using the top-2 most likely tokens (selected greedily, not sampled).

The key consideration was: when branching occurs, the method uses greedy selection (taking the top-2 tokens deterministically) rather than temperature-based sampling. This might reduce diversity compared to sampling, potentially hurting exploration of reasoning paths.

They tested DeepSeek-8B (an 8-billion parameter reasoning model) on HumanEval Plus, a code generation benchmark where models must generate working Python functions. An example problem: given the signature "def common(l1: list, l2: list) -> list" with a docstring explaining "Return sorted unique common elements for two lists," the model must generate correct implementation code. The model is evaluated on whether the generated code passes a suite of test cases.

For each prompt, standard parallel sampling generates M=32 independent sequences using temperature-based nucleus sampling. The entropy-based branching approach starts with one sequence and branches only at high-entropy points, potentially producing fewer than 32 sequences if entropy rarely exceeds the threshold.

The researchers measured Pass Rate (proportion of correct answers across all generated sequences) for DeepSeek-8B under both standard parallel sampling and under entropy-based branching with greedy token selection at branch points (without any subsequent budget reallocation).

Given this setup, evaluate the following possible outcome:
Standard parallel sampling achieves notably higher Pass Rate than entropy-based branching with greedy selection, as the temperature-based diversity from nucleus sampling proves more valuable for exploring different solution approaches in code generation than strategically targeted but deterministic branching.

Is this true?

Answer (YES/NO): YES